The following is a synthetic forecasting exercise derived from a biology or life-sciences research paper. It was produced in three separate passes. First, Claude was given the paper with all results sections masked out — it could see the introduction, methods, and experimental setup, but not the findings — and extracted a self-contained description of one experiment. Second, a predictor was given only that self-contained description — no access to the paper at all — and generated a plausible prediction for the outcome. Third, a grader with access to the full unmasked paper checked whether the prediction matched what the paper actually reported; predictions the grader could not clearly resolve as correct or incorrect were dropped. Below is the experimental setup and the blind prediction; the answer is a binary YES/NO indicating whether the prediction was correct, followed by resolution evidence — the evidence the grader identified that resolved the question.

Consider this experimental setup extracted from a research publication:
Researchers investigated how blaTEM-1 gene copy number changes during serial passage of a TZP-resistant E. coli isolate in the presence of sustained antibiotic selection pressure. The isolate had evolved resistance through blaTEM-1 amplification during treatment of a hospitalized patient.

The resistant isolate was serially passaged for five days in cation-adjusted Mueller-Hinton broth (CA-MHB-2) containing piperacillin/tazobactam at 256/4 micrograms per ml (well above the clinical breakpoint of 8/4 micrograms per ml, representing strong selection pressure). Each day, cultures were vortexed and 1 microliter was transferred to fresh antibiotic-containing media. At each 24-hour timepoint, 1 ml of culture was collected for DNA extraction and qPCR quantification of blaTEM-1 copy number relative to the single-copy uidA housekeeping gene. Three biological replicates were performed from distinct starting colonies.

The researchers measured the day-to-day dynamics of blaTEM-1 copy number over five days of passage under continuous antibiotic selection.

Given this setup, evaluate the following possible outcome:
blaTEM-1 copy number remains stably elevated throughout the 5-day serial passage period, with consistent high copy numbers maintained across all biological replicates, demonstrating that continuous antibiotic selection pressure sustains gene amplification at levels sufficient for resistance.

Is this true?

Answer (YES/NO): NO